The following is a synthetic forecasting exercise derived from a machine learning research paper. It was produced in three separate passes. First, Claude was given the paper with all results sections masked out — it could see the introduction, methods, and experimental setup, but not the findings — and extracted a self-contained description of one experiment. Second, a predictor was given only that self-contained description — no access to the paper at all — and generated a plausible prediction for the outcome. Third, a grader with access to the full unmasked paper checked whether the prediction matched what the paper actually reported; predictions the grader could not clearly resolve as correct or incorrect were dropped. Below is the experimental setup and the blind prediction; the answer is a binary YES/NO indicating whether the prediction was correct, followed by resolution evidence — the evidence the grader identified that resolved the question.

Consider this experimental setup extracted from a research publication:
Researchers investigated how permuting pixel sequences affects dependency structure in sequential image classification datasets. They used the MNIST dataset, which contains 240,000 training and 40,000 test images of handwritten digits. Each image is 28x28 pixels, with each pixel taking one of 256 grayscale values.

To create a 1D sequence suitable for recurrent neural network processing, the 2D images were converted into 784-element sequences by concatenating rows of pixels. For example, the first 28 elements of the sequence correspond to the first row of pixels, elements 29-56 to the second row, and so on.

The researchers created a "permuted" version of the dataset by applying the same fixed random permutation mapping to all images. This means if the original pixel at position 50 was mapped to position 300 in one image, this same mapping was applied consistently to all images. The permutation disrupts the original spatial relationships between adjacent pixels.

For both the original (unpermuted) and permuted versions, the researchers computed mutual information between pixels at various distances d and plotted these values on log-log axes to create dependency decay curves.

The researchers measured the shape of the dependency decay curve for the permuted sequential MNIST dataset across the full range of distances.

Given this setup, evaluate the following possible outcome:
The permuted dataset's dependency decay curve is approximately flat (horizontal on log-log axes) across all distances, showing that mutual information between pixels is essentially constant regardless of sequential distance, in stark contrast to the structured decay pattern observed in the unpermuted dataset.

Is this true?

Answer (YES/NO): NO